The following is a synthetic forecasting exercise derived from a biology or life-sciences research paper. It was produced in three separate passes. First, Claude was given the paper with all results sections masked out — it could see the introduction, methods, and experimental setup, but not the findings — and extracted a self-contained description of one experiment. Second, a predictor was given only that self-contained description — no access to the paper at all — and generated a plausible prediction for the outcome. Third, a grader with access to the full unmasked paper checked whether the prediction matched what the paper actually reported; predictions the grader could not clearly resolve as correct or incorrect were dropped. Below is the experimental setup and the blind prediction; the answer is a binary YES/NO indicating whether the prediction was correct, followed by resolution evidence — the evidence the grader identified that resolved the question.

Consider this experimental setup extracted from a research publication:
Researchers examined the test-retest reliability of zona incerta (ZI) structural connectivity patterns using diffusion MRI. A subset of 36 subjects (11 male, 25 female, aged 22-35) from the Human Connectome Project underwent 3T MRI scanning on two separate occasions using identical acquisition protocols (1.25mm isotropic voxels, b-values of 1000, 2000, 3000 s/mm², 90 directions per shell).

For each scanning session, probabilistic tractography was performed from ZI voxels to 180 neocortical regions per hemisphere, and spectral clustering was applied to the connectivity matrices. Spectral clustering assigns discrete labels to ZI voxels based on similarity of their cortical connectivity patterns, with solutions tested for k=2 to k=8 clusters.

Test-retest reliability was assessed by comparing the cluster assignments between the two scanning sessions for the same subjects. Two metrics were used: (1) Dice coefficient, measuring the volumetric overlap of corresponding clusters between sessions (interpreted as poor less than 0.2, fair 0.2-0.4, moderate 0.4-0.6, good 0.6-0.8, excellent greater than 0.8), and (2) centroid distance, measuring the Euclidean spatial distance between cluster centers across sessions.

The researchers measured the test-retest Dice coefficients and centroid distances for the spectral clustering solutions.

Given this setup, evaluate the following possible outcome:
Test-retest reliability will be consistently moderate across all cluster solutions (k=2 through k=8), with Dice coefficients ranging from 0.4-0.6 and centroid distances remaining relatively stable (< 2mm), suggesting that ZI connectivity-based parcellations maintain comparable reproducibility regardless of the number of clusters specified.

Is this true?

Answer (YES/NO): NO